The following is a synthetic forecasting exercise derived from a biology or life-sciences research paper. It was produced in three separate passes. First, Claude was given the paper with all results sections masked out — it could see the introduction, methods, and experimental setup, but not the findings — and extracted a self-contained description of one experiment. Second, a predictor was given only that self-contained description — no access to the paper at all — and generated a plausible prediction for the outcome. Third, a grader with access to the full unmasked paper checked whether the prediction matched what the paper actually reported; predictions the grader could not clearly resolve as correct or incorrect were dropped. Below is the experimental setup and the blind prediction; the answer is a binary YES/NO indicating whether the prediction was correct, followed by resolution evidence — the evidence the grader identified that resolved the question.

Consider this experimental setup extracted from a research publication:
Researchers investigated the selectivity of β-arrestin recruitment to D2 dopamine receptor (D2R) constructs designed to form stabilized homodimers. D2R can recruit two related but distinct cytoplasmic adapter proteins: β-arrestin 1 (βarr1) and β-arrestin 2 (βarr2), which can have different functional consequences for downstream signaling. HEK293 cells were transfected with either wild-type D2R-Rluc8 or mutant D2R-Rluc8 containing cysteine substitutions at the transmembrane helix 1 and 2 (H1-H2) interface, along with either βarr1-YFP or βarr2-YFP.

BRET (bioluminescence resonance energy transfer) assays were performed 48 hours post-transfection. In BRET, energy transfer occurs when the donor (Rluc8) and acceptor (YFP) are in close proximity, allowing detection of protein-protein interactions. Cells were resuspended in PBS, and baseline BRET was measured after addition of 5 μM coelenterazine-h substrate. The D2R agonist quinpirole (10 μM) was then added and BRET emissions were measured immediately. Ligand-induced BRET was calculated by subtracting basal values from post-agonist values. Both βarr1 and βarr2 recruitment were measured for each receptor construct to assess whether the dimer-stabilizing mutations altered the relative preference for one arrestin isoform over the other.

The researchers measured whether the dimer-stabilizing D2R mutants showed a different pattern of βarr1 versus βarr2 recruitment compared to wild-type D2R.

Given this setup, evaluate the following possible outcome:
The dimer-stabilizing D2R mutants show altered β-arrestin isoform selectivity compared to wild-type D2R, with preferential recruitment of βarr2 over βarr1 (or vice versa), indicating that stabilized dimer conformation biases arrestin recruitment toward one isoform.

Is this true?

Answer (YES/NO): NO